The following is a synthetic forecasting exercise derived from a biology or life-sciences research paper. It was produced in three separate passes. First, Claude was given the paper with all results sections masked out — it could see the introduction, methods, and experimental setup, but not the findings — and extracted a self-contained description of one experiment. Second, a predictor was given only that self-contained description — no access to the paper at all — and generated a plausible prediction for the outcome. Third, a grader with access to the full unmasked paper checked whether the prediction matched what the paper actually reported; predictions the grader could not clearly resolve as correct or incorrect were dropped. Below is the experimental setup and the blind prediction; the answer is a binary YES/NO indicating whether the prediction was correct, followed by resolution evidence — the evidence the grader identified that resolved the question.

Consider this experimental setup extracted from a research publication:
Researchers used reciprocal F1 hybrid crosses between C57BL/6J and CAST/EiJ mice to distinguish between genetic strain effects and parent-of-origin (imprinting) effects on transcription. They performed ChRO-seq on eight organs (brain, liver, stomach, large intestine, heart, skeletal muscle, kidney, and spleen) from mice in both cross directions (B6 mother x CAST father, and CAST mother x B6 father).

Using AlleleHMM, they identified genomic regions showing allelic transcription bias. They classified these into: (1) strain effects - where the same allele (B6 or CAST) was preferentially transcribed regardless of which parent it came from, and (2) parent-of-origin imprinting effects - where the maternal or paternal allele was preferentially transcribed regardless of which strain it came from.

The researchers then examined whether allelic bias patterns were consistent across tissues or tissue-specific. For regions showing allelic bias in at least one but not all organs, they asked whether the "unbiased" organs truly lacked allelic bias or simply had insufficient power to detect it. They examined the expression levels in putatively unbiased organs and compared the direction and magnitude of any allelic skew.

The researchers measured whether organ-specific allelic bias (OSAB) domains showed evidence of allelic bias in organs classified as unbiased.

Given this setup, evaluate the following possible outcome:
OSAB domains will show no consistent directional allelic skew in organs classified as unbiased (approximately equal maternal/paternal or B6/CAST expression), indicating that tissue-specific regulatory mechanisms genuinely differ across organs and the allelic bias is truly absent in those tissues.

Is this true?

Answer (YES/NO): YES